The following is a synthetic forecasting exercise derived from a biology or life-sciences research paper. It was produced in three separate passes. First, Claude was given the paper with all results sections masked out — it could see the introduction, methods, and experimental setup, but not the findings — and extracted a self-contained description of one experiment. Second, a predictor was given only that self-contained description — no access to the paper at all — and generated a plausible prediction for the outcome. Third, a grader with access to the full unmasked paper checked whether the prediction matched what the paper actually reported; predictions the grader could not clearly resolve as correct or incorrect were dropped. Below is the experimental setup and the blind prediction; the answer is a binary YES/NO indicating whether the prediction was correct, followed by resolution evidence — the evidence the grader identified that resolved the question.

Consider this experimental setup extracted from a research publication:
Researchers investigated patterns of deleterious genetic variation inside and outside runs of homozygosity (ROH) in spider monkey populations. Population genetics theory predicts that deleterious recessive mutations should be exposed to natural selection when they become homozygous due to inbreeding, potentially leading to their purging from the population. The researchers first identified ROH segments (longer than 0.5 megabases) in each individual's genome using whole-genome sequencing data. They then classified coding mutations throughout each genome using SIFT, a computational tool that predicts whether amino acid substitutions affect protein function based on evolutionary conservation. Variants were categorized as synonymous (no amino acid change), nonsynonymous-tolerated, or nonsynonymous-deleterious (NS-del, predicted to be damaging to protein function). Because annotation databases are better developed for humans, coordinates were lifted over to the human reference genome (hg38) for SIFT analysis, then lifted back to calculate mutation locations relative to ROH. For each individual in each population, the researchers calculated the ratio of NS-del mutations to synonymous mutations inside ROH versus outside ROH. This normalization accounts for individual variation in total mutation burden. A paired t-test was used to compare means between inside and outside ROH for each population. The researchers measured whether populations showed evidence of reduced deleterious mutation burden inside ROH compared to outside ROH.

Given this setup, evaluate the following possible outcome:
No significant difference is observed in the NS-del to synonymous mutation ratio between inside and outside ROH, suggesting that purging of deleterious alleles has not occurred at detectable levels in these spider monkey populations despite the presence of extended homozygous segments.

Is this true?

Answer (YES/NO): NO